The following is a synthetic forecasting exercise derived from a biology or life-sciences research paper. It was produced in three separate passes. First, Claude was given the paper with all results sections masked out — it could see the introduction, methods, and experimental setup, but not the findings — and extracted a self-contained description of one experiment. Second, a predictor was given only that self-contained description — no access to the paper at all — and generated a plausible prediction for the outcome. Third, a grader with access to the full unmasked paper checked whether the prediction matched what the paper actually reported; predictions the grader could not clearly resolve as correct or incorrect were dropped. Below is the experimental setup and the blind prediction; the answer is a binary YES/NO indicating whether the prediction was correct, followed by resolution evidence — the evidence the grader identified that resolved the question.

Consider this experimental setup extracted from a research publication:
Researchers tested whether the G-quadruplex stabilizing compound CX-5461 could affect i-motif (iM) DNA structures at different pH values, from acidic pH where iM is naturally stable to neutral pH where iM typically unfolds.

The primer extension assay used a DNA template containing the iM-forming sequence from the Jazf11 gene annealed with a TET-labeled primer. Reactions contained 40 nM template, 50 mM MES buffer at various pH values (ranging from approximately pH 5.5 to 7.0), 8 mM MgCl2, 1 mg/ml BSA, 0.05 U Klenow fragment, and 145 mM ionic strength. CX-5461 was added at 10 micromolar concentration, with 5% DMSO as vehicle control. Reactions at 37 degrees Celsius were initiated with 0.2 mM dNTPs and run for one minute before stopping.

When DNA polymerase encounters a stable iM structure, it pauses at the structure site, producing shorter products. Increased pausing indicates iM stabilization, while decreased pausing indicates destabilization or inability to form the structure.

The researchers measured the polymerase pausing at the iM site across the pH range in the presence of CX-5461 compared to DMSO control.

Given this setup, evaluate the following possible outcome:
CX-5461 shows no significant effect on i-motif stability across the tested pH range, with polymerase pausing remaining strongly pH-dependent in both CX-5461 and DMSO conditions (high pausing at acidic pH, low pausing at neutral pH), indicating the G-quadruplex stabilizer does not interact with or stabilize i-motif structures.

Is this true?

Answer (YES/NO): NO